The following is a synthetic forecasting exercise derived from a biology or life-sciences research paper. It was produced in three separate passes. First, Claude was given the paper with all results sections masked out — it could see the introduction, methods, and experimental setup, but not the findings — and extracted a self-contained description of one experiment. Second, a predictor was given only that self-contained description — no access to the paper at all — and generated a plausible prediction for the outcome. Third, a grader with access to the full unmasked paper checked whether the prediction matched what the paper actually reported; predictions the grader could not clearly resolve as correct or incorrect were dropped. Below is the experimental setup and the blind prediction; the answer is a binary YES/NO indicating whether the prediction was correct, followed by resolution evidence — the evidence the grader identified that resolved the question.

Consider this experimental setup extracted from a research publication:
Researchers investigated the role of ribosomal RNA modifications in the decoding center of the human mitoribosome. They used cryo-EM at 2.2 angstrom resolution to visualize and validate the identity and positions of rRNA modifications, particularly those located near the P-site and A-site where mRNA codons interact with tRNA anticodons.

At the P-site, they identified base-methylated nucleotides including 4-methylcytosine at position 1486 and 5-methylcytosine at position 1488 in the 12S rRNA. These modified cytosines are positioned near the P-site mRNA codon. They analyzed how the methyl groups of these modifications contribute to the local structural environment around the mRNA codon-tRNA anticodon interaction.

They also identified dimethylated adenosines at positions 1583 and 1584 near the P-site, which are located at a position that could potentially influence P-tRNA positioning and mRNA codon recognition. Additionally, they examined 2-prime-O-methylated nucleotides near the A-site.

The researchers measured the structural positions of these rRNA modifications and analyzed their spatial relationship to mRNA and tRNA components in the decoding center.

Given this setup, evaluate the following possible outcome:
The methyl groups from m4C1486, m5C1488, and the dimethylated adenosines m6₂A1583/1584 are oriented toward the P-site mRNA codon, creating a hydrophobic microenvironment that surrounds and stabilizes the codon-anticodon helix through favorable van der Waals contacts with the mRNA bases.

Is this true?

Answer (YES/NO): NO